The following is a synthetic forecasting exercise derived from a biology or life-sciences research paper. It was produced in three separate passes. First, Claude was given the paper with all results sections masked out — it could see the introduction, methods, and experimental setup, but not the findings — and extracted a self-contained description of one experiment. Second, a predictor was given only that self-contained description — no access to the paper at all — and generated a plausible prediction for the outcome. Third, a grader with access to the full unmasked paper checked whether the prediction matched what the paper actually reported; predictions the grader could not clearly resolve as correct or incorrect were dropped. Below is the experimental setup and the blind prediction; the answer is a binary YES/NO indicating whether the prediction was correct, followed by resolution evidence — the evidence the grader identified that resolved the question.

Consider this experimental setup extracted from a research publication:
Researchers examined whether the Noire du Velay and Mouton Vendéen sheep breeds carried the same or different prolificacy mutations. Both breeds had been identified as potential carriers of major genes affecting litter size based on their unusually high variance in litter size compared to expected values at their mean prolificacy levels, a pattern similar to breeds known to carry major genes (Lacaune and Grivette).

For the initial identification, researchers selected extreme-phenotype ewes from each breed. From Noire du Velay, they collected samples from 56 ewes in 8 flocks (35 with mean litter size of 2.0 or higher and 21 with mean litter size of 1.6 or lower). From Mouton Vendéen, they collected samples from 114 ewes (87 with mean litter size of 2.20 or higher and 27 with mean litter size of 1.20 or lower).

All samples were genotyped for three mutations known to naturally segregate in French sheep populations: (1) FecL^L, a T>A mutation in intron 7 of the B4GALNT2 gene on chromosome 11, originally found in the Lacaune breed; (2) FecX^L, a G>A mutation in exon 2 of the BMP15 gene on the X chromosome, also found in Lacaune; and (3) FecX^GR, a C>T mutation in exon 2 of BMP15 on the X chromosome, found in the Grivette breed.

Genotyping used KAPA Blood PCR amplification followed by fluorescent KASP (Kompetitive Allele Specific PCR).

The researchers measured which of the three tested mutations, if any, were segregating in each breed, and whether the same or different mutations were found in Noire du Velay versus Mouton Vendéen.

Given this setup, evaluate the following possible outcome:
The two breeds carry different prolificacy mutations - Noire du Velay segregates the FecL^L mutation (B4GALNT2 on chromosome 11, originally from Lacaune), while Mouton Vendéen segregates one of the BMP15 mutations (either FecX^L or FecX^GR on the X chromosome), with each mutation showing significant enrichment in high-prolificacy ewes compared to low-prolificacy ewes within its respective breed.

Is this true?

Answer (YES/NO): YES